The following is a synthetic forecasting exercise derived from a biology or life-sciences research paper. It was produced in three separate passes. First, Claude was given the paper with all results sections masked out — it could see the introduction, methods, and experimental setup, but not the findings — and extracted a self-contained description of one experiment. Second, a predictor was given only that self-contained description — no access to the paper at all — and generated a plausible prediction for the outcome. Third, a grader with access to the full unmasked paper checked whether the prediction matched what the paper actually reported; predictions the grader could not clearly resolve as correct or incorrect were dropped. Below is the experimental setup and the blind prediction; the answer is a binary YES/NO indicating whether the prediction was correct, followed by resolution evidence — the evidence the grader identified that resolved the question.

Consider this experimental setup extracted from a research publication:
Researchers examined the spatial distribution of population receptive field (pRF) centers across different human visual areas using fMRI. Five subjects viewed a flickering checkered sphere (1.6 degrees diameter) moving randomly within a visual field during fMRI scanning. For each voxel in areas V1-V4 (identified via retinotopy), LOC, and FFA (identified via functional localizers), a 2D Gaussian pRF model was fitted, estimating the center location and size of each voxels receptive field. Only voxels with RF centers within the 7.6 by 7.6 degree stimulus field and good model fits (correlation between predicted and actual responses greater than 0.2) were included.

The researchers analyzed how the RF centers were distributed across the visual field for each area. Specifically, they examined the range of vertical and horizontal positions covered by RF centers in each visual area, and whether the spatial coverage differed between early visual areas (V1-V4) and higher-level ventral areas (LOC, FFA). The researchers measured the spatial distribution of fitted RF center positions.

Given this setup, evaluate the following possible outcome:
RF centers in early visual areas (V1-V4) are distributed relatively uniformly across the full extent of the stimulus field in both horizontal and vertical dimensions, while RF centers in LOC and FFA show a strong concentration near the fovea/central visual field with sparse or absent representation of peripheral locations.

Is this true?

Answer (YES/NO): NO